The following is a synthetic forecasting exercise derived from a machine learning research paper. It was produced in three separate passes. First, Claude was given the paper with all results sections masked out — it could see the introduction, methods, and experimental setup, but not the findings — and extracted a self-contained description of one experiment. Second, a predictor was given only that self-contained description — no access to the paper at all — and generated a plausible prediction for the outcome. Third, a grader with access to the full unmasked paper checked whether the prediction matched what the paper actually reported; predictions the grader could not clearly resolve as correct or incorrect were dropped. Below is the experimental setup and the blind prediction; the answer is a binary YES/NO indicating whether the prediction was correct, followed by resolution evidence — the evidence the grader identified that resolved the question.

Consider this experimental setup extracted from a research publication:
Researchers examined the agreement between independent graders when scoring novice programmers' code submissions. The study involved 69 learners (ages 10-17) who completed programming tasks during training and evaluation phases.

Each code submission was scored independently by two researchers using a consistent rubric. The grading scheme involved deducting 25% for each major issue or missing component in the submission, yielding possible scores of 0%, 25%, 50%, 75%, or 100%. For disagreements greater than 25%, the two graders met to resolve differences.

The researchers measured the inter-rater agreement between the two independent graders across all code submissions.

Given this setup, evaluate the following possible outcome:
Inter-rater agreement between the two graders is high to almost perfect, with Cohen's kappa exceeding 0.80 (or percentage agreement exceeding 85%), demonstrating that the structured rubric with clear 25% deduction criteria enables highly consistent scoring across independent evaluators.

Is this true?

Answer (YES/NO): NO